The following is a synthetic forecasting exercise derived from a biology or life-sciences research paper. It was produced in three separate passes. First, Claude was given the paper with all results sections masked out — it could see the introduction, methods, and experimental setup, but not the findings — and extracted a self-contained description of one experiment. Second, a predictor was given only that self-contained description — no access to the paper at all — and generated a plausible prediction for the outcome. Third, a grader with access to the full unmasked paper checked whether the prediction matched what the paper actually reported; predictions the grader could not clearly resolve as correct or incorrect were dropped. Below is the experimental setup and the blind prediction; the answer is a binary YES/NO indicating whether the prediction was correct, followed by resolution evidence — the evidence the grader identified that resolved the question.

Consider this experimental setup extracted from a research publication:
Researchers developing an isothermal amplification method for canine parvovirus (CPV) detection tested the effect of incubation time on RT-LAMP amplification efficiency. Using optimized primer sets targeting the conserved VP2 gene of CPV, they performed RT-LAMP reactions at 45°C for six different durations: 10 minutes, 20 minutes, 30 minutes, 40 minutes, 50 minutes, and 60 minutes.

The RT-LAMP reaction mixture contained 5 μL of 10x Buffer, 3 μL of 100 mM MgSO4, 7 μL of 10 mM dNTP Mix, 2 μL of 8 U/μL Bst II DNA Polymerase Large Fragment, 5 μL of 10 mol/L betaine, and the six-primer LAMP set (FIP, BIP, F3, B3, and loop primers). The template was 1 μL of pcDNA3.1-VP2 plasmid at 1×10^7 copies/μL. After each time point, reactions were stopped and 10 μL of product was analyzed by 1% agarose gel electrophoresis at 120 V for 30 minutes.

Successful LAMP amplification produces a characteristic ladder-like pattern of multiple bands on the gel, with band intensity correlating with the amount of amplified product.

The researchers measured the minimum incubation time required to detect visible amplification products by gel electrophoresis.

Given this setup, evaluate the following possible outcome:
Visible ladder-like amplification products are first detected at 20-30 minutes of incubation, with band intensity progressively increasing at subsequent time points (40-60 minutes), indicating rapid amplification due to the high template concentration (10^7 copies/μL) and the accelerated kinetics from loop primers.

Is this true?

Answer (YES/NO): NO